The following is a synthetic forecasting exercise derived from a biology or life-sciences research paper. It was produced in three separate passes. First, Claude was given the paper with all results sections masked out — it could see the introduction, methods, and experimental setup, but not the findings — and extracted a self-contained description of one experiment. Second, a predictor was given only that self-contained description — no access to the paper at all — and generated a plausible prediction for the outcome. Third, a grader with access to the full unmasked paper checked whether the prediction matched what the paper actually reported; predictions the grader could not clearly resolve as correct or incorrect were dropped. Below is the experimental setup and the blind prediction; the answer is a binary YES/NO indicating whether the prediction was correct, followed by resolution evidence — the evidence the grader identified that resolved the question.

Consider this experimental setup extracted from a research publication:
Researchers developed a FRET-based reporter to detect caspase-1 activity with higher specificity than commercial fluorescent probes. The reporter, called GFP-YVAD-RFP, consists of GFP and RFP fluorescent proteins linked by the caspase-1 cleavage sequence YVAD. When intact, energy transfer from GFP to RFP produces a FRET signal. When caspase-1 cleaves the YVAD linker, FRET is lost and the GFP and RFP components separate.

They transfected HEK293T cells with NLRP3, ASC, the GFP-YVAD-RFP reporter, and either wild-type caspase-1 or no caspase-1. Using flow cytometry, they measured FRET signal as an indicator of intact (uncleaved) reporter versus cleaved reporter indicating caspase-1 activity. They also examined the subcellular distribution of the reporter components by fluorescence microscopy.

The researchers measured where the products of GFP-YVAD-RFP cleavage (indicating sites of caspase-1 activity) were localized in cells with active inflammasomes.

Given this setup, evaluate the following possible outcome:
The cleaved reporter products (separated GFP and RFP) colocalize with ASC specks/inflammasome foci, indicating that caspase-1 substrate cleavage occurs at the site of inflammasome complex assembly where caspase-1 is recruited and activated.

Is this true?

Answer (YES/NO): NO